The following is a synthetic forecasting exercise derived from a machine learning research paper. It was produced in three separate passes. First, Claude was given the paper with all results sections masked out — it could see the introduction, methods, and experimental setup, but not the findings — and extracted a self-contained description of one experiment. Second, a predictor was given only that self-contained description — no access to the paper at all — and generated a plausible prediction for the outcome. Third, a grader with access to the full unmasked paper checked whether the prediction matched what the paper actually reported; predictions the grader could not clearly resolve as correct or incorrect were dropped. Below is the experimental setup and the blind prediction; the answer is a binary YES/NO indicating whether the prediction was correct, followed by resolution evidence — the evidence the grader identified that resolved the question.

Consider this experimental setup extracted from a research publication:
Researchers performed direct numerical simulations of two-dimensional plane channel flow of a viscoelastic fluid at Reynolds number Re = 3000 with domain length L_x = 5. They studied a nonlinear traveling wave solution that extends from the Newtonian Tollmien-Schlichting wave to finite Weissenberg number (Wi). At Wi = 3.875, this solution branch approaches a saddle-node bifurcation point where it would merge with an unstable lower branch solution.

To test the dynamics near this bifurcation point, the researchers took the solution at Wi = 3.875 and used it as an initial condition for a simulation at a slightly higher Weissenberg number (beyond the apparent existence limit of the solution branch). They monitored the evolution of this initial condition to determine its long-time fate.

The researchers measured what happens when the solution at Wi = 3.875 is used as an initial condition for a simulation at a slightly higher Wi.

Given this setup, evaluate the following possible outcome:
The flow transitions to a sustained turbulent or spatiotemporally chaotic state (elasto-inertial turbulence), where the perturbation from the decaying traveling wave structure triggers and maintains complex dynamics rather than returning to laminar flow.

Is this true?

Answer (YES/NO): NO